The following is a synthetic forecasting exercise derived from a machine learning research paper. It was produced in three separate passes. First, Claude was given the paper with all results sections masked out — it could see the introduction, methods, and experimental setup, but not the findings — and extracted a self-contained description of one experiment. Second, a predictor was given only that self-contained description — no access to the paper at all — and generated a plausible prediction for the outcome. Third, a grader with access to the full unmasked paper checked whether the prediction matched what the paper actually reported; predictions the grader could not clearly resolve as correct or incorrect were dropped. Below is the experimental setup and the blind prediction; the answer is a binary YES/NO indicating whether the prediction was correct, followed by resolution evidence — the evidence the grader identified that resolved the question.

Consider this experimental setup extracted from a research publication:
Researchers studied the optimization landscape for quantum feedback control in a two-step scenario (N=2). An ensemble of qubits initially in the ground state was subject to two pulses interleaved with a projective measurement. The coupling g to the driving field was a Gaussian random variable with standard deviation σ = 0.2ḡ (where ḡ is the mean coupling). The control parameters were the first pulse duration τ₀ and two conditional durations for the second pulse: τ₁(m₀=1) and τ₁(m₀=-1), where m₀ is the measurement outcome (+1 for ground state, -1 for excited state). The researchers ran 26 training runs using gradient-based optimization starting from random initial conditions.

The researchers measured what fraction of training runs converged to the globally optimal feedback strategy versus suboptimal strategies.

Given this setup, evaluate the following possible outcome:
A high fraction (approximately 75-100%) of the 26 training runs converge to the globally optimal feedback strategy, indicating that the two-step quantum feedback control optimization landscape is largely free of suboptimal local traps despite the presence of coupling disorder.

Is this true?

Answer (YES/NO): NO